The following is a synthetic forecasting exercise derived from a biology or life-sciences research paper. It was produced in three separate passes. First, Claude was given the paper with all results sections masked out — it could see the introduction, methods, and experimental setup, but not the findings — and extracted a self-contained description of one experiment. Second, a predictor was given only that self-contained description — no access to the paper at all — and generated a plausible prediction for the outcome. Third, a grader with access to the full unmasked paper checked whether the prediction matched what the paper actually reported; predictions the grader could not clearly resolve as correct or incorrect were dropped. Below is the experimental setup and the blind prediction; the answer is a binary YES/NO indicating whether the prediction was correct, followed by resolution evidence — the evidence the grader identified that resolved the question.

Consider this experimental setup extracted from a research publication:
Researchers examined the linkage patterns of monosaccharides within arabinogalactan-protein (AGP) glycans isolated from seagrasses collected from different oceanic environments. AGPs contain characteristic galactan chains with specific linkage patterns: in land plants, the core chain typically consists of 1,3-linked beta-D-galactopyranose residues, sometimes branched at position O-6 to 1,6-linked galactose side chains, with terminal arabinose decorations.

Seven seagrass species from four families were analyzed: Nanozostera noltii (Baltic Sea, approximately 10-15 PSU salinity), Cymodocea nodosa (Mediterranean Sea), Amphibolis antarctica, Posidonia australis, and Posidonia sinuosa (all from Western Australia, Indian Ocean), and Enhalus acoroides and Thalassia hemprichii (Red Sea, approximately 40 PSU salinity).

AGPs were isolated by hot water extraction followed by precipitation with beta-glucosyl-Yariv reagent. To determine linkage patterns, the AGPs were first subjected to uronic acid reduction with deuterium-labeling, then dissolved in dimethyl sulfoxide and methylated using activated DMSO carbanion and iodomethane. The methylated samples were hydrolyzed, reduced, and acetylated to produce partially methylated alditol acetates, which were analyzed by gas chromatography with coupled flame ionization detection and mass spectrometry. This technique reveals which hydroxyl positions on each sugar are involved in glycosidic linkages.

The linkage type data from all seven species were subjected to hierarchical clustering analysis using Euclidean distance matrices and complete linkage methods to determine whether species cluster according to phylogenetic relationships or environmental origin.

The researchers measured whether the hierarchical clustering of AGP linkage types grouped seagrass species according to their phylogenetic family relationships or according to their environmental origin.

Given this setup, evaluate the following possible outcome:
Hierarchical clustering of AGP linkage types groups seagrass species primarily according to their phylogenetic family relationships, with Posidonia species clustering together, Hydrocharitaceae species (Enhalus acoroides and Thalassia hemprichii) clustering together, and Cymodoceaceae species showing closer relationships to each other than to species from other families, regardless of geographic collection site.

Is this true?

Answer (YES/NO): NO